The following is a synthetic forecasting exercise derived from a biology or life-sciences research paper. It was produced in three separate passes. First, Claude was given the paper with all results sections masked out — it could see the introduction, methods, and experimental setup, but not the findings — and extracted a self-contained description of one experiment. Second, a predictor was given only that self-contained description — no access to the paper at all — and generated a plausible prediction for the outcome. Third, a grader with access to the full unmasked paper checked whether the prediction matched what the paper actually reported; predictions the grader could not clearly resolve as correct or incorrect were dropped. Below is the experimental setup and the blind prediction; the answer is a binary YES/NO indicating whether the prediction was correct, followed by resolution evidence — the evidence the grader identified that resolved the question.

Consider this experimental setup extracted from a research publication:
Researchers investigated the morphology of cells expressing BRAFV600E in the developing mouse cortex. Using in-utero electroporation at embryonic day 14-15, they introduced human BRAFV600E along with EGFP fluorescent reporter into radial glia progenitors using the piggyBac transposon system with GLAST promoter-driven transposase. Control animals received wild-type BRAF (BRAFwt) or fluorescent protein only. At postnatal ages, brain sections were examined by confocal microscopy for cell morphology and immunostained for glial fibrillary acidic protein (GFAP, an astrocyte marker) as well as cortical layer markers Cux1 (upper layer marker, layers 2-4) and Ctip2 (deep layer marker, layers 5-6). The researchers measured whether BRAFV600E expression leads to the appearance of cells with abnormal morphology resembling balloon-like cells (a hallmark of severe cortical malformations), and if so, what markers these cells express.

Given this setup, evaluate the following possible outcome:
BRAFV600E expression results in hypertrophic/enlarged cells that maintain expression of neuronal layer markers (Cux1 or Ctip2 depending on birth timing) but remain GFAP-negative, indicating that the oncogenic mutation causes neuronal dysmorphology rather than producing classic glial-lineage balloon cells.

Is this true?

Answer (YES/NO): NO